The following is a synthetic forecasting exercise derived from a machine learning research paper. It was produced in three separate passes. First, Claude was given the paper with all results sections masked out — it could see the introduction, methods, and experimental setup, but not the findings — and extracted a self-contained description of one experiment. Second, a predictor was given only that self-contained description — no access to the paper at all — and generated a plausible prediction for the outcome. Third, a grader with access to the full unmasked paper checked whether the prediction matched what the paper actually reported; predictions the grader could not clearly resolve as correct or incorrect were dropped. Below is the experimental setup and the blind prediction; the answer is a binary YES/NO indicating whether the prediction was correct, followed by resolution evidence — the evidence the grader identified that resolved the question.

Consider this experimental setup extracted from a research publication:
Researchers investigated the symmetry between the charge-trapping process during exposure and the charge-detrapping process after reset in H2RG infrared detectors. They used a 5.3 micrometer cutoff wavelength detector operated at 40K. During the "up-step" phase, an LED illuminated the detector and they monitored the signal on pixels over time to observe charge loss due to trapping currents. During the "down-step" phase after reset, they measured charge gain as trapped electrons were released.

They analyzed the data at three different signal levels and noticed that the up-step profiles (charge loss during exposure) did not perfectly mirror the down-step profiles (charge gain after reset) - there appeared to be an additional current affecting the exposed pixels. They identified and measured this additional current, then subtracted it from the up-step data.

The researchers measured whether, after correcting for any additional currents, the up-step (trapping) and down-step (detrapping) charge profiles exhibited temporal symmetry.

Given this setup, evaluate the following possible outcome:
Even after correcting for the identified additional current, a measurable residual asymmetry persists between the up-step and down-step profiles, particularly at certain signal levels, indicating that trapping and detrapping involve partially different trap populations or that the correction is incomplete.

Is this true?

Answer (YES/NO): NO